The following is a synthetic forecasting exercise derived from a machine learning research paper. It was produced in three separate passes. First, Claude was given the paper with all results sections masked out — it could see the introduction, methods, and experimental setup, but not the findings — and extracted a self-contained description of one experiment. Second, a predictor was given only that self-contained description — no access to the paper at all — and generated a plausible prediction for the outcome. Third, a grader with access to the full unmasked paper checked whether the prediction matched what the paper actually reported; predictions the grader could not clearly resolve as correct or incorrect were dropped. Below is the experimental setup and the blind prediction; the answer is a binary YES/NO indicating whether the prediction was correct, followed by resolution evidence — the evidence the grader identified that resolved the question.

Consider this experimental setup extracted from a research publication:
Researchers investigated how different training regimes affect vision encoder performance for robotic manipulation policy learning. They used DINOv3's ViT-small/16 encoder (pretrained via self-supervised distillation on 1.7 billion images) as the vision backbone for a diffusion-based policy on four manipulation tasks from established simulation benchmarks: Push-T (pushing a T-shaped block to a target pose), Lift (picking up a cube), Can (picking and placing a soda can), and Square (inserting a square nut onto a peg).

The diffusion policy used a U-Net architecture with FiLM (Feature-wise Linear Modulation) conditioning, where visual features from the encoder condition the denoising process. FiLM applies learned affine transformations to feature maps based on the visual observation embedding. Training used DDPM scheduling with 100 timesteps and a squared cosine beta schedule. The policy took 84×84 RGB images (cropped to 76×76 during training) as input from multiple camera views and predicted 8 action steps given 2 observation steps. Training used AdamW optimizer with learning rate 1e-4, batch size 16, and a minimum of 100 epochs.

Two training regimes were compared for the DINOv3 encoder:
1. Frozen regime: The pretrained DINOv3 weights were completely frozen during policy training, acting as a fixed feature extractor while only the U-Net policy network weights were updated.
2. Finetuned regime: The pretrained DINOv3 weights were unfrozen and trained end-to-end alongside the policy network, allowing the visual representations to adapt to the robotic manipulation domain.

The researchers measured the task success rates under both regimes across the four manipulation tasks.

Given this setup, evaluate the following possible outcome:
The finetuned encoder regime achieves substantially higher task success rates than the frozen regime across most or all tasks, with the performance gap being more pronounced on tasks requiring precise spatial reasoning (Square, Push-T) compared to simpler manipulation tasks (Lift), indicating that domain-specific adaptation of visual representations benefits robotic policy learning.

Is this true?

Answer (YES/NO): YES